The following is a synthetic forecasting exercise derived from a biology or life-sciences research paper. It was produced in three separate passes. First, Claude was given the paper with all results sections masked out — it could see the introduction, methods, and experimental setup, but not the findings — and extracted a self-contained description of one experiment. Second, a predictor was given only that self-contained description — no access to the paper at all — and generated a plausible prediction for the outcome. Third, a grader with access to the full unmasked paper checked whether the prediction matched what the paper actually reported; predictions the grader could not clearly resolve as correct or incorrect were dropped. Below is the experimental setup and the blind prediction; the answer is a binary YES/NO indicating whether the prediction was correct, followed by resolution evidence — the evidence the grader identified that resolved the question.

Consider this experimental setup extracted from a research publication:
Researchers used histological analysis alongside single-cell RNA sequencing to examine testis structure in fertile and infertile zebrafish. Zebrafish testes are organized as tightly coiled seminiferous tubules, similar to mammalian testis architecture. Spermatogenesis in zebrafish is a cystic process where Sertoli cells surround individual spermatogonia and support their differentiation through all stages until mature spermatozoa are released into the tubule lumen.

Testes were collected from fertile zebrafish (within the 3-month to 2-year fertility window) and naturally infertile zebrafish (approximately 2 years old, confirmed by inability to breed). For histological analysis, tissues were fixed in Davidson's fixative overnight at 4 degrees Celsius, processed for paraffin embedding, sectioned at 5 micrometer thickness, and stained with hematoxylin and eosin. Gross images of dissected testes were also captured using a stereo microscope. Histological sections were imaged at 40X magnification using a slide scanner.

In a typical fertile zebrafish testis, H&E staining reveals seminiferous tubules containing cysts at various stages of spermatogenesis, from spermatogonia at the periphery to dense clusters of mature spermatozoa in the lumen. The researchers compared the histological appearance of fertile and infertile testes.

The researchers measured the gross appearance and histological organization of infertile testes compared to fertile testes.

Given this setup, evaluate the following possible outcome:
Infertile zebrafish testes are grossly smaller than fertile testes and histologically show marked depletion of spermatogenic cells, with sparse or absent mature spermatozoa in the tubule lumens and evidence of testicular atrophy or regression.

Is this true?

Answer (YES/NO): NO